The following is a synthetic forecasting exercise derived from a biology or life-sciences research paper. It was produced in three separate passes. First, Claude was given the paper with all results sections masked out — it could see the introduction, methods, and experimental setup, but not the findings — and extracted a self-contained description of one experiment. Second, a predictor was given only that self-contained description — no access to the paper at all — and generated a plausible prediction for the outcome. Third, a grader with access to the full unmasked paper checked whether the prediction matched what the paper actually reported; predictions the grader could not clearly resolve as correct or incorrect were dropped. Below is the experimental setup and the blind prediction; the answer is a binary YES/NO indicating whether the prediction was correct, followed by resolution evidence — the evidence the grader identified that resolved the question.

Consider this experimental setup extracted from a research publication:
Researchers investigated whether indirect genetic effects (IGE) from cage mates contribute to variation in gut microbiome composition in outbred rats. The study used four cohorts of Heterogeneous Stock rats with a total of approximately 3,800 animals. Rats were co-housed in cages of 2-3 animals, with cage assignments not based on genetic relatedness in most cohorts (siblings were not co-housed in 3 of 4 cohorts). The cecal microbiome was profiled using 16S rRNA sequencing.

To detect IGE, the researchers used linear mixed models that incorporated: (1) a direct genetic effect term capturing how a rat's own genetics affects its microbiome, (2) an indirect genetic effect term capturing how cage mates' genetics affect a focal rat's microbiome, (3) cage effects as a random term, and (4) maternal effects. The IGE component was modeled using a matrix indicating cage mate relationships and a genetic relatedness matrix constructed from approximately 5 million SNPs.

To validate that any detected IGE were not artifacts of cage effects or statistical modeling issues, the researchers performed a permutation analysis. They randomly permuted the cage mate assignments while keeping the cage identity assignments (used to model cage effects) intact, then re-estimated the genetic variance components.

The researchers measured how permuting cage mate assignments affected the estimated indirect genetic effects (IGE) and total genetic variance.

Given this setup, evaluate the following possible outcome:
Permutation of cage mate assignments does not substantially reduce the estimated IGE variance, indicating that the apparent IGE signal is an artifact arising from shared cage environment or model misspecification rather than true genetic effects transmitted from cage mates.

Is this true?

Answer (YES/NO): NO